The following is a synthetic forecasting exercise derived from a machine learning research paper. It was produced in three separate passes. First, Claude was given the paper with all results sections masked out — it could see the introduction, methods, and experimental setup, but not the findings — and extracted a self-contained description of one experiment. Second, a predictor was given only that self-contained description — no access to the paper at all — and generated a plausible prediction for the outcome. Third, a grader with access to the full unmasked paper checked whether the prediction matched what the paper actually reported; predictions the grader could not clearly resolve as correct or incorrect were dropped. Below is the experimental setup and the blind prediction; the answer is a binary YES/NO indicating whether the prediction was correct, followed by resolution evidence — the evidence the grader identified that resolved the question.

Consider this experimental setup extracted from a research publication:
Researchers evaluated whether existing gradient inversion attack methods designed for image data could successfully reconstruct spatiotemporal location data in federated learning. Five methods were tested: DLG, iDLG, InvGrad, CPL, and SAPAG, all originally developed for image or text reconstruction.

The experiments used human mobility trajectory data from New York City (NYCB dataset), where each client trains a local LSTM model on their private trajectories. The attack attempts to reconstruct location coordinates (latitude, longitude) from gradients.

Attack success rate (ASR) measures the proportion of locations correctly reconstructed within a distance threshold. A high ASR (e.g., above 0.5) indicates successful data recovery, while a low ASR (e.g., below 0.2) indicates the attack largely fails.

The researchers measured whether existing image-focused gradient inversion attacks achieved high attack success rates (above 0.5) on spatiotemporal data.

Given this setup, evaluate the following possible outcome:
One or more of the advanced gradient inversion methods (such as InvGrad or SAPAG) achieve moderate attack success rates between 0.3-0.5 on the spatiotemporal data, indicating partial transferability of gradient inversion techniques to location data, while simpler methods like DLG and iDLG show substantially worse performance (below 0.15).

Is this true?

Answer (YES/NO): NO